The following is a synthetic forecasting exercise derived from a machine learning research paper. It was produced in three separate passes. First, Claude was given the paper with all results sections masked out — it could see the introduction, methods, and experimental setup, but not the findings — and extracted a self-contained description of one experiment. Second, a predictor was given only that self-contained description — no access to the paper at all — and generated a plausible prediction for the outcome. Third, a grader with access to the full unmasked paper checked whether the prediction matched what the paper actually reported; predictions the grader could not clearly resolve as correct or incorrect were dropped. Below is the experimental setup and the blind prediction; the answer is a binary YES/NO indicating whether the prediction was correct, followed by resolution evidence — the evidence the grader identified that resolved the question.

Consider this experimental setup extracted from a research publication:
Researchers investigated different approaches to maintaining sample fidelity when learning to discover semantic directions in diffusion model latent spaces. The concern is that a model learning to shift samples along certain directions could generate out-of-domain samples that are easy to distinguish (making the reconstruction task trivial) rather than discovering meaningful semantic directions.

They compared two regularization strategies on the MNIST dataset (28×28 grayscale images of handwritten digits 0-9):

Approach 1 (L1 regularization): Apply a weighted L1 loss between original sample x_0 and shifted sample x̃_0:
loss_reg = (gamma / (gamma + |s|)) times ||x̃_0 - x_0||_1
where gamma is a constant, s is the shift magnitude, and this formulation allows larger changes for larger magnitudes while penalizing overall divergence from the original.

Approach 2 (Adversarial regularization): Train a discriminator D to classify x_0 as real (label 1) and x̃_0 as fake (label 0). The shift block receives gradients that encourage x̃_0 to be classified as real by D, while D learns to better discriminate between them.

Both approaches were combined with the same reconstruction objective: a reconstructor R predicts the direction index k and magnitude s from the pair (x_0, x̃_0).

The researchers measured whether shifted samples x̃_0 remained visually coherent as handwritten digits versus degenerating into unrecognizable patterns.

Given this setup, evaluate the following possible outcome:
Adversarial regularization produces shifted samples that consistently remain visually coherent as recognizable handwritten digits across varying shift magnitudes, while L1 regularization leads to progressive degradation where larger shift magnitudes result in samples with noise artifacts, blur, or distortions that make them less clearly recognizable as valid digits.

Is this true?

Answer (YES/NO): NO